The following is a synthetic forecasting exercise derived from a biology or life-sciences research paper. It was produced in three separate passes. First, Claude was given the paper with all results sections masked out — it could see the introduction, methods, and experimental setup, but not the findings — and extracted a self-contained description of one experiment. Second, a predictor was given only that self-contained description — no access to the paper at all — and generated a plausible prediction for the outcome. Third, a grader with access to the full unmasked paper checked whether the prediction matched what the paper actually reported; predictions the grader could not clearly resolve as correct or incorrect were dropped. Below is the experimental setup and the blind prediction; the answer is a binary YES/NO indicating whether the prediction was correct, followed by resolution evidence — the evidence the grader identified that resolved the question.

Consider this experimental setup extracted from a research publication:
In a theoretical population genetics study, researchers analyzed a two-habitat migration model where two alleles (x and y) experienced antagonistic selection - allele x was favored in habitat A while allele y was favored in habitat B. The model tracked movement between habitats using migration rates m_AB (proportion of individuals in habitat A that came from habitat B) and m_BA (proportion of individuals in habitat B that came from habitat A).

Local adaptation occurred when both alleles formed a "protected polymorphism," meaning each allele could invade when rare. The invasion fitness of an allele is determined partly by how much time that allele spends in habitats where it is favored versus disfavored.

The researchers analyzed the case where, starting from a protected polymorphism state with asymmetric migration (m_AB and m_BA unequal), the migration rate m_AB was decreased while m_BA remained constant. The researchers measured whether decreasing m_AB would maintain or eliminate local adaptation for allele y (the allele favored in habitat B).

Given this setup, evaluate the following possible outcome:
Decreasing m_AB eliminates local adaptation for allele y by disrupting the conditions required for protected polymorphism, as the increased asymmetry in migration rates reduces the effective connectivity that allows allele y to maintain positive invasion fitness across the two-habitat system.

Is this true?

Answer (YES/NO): NO